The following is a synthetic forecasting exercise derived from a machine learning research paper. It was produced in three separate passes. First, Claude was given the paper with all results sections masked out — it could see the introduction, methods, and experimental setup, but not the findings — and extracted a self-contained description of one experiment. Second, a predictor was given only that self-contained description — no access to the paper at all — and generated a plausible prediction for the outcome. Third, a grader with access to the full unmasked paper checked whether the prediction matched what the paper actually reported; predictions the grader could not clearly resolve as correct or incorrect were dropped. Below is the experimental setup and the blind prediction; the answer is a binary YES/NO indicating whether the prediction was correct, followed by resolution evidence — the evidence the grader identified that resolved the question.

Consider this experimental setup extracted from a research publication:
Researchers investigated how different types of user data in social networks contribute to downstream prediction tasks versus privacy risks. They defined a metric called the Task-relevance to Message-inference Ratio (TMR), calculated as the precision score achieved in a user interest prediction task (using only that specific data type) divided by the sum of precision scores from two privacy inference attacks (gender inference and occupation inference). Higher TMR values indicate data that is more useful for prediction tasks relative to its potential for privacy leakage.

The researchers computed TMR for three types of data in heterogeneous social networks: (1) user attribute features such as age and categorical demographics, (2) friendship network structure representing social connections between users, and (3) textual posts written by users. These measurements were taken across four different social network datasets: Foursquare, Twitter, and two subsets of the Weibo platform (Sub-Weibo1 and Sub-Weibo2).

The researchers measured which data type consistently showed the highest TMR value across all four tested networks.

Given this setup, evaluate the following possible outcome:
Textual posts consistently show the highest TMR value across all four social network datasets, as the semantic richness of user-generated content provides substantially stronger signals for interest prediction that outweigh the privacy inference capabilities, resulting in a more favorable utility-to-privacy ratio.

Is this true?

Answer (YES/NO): NO